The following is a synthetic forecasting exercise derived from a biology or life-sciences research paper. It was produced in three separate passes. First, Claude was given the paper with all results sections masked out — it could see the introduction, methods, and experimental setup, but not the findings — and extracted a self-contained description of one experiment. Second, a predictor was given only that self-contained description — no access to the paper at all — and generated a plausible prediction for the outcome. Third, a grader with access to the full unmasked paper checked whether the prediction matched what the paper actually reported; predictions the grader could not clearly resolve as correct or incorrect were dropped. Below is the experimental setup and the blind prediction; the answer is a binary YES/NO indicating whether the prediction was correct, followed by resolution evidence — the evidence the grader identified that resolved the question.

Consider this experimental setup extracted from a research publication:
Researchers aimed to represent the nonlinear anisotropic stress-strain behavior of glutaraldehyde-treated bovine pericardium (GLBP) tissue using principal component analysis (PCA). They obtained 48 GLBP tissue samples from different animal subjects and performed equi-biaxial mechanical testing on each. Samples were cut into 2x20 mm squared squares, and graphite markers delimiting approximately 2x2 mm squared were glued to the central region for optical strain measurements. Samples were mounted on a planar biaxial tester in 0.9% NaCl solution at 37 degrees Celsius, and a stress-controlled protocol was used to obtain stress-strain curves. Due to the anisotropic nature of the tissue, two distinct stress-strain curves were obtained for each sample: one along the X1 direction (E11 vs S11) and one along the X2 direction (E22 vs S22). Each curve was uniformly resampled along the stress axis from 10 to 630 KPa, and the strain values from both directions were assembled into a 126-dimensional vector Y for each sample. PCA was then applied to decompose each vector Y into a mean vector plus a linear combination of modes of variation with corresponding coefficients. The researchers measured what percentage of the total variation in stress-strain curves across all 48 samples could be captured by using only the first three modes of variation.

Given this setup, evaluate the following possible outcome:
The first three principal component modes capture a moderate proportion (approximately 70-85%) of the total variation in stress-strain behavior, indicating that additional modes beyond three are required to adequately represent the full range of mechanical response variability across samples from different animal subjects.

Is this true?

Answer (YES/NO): NO